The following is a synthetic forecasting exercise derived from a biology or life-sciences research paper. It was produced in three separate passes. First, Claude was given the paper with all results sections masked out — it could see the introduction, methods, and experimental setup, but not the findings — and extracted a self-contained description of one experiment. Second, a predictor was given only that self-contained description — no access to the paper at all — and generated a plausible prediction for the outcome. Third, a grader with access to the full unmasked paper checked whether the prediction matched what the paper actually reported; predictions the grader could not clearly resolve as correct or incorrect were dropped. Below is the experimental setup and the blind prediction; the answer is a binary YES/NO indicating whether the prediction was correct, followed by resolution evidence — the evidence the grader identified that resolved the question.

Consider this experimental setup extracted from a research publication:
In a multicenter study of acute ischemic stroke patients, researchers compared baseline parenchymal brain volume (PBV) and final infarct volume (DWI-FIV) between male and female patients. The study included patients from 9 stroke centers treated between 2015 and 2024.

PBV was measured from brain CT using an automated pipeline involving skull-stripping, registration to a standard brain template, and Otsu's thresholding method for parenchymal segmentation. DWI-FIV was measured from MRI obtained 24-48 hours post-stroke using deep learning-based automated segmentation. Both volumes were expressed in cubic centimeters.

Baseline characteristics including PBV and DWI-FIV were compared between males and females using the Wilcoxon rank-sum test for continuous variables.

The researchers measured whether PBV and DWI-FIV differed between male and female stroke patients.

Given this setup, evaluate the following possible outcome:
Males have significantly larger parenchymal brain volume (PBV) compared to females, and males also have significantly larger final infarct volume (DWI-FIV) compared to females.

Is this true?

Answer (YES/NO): NO